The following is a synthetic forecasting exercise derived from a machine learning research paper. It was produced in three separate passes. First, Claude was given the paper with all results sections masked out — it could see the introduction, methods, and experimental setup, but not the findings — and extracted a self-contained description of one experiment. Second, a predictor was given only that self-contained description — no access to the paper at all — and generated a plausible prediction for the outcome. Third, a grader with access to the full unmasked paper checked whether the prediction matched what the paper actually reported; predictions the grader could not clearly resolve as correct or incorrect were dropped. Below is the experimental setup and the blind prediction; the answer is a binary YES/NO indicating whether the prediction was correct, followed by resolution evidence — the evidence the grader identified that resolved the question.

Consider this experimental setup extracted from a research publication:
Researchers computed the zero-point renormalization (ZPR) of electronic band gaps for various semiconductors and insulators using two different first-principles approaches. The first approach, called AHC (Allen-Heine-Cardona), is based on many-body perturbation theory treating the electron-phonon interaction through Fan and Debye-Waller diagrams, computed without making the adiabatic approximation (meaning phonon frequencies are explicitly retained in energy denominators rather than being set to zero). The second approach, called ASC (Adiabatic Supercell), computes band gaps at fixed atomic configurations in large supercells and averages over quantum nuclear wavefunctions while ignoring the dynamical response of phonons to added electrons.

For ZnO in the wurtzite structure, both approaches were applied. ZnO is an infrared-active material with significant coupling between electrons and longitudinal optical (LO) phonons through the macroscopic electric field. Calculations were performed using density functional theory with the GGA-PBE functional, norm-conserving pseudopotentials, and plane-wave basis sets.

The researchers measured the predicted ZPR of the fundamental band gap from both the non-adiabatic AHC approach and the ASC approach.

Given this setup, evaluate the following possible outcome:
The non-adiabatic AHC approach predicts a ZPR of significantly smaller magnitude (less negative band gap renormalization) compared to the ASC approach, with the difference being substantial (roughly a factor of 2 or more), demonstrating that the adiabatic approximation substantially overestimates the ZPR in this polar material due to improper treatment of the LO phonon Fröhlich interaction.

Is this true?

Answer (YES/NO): NO